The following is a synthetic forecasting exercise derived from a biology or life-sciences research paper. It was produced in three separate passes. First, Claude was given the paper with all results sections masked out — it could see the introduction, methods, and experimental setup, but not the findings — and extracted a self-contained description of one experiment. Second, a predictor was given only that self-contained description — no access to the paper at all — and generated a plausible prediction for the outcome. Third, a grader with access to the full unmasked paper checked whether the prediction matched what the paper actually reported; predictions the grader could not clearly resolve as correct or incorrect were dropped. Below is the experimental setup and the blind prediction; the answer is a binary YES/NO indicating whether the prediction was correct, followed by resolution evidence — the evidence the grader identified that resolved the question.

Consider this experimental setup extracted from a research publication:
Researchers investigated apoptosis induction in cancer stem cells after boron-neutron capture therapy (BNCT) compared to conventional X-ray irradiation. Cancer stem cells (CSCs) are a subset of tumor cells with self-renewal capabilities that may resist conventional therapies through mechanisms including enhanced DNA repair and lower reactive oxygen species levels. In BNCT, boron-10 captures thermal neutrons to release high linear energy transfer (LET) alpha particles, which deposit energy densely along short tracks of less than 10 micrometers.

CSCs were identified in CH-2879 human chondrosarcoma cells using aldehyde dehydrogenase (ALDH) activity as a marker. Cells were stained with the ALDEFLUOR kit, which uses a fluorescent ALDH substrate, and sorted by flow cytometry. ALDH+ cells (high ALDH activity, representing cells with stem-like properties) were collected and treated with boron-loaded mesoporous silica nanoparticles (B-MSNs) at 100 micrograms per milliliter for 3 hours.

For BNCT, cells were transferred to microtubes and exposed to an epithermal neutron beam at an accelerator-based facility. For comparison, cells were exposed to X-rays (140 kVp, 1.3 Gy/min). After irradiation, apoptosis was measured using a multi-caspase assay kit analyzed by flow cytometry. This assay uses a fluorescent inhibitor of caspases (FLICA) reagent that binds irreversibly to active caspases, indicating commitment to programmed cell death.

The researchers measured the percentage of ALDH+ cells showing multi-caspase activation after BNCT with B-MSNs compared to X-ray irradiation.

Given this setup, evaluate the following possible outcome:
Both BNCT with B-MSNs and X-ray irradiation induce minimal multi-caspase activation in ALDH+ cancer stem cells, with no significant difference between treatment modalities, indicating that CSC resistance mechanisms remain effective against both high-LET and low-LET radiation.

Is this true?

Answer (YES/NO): NO